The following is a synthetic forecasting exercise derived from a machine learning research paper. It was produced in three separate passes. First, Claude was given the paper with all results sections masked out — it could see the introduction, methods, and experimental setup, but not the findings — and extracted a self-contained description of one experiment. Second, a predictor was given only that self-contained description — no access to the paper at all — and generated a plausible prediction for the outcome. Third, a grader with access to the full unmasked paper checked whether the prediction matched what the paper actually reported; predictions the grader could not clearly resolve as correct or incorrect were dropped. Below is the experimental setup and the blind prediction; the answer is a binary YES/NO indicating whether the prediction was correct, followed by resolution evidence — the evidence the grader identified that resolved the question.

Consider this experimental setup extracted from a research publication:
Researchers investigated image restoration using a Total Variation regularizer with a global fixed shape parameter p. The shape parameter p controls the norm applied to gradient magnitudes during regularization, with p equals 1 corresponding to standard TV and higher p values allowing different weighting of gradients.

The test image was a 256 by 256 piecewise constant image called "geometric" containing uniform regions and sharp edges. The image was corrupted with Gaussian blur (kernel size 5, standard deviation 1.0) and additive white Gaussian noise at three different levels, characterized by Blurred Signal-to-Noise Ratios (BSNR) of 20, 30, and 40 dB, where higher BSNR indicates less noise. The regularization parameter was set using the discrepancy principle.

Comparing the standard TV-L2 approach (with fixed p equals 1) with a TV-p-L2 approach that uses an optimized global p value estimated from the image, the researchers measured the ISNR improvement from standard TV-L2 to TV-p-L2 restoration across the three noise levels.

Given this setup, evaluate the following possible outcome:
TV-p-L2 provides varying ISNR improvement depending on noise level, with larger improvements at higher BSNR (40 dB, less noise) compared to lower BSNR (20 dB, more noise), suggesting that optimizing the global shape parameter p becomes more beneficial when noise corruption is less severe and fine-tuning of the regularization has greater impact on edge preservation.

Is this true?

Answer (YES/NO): YES